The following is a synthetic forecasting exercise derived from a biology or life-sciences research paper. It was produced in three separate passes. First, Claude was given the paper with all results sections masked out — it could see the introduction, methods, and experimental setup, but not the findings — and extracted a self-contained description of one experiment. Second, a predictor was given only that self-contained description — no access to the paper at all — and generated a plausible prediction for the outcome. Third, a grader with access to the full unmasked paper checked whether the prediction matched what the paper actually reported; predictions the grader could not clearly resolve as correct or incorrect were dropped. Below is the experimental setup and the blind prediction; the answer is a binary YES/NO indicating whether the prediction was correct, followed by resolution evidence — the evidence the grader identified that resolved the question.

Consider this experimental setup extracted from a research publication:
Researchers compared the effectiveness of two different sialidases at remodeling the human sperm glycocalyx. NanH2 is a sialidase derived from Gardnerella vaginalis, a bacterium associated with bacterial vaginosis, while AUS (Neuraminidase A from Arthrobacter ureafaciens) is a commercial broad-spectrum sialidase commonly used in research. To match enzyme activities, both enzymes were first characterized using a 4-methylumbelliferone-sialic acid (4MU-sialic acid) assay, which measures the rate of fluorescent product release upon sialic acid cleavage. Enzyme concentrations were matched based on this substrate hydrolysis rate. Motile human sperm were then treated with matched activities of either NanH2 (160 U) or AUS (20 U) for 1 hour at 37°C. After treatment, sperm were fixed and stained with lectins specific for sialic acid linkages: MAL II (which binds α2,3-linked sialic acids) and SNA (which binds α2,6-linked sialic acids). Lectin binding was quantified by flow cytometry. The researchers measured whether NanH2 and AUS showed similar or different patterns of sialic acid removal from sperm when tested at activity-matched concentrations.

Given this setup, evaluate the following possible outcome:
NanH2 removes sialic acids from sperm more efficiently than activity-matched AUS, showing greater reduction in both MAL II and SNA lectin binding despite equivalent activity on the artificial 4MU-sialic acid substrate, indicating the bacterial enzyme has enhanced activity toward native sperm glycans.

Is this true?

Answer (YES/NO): NO